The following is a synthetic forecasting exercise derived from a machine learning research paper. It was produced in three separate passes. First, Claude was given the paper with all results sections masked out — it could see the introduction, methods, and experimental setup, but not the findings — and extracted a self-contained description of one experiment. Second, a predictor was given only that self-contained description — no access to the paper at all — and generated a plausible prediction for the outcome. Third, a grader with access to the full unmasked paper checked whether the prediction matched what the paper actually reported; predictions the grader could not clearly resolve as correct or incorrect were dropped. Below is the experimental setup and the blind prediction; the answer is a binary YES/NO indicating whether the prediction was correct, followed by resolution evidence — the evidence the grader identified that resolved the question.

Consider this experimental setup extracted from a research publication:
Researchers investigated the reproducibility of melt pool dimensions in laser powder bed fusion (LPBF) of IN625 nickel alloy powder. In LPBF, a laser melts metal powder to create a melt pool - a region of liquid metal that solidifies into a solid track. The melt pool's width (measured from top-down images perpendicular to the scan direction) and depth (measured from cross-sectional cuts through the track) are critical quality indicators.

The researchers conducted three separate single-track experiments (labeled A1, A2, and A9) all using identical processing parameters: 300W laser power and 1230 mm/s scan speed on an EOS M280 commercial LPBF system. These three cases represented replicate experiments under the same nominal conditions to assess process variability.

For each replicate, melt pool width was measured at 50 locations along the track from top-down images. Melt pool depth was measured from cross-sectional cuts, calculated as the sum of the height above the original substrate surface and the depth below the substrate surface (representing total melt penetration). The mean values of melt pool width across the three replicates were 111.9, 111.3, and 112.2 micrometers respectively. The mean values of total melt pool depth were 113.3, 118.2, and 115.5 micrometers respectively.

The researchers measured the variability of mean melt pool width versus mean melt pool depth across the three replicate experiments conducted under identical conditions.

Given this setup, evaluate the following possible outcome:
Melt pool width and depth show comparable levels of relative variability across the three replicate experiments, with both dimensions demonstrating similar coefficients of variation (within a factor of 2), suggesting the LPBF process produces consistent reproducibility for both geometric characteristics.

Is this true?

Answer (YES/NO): NO